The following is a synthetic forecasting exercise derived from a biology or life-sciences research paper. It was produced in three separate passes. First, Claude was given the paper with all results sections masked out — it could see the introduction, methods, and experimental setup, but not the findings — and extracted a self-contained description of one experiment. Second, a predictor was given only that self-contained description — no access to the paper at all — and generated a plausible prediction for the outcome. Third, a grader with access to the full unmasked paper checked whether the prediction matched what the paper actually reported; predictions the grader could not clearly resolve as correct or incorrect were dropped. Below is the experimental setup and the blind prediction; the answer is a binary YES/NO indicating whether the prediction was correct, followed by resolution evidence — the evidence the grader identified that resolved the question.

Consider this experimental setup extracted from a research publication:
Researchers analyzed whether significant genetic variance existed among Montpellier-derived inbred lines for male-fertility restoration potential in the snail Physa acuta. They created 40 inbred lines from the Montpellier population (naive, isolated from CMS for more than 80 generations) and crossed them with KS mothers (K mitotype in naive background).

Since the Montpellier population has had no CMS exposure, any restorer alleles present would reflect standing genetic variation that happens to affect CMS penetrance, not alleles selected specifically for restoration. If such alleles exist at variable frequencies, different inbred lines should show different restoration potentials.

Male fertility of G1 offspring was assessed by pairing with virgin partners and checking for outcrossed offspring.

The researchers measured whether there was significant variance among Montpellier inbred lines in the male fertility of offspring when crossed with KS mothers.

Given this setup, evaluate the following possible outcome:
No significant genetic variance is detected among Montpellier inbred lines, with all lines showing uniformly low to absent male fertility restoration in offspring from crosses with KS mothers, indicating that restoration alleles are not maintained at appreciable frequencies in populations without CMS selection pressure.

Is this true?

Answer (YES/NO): NO